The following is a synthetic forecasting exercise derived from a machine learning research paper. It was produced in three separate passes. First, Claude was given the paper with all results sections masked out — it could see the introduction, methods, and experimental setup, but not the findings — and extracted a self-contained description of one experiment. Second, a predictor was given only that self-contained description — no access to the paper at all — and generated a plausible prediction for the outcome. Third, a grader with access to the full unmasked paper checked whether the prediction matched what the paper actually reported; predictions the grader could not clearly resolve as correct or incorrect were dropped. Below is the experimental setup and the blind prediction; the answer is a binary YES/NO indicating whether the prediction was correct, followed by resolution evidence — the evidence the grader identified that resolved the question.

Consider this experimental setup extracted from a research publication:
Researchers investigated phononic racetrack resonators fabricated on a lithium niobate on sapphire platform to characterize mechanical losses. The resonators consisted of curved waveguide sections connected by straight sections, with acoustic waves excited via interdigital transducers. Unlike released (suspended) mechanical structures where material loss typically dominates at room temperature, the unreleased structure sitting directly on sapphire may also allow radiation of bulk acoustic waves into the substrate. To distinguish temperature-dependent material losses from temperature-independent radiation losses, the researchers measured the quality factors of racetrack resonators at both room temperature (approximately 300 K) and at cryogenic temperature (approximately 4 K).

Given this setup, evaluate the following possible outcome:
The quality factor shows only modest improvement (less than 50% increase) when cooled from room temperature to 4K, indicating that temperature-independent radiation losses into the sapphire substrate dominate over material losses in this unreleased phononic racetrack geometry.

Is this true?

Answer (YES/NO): NO